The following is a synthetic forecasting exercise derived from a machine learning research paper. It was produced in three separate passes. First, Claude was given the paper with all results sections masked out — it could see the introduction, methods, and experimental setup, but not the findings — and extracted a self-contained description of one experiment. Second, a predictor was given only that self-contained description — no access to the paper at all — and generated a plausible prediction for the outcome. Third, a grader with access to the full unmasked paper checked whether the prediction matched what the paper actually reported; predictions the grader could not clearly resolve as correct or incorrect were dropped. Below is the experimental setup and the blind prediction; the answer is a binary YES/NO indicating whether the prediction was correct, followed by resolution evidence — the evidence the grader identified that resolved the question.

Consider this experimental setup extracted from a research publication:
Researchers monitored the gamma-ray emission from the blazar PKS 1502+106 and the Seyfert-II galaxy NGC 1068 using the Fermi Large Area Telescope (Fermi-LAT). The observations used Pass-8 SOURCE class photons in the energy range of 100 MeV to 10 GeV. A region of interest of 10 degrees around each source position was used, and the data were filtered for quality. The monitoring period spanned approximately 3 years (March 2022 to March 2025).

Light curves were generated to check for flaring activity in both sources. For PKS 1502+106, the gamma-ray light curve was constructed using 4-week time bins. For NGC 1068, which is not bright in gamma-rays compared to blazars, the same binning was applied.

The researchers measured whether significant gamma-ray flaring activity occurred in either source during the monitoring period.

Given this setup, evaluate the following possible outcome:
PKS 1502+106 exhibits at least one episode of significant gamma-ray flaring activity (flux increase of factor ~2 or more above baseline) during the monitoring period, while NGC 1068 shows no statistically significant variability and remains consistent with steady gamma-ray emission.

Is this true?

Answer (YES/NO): NO